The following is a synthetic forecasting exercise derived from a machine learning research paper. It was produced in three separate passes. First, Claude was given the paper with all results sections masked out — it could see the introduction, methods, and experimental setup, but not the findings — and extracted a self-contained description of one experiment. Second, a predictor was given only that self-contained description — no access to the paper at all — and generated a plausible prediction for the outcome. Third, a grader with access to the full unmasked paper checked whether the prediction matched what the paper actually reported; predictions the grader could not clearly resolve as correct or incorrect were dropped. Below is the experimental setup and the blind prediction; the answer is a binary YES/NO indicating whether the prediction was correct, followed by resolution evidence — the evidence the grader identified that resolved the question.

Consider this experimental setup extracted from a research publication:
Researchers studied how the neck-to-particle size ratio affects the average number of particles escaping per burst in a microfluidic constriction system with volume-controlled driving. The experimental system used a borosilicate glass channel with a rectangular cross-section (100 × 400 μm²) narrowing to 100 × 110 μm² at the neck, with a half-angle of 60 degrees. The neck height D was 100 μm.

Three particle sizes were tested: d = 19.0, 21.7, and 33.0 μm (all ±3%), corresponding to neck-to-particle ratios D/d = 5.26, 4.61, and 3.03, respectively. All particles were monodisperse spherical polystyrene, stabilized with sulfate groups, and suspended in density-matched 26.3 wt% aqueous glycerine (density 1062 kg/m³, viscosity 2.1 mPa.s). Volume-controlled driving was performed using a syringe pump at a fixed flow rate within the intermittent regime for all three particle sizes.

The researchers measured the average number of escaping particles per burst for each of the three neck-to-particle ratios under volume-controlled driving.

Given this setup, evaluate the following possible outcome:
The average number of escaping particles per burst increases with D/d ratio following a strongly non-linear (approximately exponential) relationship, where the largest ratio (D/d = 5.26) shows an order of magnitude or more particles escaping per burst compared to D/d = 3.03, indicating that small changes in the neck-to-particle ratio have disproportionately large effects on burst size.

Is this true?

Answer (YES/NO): NO